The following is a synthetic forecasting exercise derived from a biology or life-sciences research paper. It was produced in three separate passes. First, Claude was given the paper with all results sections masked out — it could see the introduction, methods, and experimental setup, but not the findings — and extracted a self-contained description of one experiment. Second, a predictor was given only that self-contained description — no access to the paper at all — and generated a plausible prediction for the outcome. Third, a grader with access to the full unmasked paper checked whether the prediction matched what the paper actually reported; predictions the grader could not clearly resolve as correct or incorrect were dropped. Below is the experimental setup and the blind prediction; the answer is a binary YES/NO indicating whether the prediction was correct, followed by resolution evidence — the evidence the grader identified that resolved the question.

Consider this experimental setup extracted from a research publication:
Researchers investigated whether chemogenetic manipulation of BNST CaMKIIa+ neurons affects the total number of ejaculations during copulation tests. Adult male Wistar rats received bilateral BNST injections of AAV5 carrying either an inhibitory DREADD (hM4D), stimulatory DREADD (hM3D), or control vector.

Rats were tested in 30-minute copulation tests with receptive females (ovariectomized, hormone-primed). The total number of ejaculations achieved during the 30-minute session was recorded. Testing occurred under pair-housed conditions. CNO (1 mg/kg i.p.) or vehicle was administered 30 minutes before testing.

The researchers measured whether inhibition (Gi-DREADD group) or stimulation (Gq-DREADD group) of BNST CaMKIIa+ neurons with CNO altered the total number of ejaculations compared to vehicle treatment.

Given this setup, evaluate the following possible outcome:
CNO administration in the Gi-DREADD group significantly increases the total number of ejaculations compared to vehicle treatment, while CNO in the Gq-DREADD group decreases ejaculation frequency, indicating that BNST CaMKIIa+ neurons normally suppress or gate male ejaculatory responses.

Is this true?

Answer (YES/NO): NO